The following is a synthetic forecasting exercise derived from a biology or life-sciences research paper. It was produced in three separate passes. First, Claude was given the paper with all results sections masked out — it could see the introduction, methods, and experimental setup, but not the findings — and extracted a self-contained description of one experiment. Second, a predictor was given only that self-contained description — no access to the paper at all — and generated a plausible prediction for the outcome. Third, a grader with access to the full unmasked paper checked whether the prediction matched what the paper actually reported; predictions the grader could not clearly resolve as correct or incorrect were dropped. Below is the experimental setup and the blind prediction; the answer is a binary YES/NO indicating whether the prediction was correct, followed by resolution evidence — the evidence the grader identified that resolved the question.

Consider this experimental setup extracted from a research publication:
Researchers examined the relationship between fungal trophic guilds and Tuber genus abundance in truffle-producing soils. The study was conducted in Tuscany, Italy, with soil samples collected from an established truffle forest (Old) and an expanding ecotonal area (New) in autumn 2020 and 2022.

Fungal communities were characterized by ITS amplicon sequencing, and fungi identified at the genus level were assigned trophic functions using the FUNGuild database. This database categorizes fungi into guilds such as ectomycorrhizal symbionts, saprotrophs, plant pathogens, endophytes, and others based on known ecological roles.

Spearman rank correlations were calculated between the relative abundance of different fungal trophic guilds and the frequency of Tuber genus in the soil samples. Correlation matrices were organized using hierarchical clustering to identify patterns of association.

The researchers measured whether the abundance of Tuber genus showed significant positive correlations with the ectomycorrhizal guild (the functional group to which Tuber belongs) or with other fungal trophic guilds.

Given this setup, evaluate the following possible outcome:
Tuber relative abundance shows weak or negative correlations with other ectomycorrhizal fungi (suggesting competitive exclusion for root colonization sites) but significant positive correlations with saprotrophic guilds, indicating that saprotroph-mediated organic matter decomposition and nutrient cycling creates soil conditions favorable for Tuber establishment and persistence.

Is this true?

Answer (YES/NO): NO